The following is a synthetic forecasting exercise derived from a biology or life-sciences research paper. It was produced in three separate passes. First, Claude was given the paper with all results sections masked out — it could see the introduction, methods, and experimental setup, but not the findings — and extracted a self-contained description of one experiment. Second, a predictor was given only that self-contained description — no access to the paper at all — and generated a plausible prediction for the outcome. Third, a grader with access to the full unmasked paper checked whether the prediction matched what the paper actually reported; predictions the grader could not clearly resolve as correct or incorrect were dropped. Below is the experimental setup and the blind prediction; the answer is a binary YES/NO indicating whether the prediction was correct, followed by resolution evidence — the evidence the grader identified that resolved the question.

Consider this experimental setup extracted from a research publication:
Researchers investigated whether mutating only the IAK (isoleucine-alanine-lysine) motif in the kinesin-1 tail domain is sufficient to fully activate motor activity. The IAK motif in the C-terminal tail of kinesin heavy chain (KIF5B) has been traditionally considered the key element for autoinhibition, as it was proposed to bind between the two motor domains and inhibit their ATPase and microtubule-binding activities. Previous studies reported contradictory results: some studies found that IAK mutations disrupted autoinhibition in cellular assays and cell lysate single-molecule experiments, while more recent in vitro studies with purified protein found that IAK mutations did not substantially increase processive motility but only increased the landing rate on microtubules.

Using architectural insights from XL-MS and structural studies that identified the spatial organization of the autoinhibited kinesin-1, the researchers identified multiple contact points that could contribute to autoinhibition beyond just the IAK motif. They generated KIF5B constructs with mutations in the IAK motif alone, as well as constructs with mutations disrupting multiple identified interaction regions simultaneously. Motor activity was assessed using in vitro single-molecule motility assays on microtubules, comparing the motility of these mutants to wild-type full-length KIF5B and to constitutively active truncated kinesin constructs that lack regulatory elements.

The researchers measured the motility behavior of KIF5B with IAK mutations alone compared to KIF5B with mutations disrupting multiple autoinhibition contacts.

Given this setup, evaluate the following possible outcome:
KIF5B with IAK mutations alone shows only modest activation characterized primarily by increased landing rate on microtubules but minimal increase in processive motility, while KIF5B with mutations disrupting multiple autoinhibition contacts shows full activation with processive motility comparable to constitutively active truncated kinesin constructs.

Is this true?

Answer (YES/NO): NO